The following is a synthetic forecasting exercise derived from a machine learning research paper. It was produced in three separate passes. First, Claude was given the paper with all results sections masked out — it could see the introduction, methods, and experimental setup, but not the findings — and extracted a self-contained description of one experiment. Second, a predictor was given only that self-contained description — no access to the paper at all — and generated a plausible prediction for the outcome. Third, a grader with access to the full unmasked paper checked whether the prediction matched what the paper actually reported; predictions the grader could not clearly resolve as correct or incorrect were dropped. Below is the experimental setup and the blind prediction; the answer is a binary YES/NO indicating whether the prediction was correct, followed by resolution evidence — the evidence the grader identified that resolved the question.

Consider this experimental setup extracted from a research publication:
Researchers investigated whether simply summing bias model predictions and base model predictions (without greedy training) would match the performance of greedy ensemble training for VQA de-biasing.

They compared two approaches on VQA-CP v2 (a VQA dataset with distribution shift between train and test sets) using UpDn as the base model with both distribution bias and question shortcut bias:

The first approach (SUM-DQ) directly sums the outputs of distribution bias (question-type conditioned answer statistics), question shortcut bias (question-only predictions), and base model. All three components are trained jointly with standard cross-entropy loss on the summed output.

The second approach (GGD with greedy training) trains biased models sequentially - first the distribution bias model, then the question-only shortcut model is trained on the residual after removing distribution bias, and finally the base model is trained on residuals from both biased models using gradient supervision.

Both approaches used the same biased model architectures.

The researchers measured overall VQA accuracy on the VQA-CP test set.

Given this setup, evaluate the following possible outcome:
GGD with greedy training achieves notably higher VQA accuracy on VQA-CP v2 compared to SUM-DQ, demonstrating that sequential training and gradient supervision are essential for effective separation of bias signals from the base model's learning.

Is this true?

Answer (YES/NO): YES